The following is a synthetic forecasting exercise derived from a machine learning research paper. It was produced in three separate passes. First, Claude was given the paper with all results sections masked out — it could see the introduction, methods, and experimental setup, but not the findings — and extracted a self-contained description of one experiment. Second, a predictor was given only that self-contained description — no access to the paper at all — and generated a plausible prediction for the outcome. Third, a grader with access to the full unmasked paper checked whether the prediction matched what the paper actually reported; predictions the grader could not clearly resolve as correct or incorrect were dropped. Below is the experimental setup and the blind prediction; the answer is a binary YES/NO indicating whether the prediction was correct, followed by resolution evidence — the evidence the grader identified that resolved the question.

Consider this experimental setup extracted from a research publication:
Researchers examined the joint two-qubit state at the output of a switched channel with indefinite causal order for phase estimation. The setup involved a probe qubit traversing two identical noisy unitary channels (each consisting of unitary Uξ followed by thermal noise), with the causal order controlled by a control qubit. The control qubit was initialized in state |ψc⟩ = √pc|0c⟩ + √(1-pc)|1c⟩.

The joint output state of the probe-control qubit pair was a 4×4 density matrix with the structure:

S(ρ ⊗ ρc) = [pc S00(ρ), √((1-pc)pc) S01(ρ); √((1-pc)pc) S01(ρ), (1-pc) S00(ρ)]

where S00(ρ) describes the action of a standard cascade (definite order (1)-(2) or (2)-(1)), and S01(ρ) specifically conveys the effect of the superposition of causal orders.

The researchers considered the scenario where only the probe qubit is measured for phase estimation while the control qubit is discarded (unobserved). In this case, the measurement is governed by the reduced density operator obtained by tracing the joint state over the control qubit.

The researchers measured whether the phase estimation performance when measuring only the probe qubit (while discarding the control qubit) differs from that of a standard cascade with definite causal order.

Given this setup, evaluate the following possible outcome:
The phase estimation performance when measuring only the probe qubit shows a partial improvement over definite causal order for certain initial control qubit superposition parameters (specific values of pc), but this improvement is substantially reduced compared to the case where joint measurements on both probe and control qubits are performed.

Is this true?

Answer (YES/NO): NO